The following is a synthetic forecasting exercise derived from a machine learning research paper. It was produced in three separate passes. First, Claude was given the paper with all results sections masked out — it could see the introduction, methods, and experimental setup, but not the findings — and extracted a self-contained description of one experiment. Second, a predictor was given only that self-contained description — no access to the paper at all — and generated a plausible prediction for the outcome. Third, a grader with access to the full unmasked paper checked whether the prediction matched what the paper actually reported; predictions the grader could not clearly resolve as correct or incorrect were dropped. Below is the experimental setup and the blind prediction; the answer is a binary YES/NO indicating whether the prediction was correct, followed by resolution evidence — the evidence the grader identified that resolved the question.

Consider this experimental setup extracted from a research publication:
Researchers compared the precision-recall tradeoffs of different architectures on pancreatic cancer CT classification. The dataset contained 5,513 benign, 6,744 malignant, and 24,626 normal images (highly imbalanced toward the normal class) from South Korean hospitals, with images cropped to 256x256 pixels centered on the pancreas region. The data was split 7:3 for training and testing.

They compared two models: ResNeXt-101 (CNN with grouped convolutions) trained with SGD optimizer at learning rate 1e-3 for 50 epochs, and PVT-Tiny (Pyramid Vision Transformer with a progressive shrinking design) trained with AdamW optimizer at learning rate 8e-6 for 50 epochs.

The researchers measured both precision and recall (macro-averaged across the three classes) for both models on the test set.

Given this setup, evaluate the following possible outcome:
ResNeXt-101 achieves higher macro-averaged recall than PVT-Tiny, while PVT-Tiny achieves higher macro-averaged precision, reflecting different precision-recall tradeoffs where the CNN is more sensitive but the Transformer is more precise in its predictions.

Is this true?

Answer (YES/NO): NO